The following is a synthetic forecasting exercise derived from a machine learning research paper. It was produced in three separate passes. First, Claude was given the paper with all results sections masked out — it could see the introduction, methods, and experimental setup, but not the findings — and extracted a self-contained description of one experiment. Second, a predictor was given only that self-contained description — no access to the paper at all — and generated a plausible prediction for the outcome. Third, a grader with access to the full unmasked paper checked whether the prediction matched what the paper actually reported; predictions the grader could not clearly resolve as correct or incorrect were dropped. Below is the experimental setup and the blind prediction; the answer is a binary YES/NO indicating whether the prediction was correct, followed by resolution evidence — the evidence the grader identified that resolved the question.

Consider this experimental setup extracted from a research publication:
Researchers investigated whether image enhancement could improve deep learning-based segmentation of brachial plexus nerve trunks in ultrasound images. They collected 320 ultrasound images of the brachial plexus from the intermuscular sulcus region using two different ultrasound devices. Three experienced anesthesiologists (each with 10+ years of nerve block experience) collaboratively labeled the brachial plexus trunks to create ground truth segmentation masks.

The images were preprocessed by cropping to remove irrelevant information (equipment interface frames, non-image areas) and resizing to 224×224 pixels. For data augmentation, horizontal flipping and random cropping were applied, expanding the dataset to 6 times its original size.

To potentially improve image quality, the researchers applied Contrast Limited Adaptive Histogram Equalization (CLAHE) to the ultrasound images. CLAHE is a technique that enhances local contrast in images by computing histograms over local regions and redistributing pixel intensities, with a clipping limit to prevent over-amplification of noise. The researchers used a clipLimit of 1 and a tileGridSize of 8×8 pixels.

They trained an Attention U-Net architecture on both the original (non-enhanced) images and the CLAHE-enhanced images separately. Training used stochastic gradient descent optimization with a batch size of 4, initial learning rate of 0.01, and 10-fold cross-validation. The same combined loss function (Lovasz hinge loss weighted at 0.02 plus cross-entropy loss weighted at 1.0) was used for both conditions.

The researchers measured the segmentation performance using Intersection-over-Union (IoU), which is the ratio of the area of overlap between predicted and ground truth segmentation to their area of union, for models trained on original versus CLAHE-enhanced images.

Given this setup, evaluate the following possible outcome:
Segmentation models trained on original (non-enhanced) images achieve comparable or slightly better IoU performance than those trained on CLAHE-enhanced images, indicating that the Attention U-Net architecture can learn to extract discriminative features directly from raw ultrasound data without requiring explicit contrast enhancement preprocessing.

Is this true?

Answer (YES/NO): NO